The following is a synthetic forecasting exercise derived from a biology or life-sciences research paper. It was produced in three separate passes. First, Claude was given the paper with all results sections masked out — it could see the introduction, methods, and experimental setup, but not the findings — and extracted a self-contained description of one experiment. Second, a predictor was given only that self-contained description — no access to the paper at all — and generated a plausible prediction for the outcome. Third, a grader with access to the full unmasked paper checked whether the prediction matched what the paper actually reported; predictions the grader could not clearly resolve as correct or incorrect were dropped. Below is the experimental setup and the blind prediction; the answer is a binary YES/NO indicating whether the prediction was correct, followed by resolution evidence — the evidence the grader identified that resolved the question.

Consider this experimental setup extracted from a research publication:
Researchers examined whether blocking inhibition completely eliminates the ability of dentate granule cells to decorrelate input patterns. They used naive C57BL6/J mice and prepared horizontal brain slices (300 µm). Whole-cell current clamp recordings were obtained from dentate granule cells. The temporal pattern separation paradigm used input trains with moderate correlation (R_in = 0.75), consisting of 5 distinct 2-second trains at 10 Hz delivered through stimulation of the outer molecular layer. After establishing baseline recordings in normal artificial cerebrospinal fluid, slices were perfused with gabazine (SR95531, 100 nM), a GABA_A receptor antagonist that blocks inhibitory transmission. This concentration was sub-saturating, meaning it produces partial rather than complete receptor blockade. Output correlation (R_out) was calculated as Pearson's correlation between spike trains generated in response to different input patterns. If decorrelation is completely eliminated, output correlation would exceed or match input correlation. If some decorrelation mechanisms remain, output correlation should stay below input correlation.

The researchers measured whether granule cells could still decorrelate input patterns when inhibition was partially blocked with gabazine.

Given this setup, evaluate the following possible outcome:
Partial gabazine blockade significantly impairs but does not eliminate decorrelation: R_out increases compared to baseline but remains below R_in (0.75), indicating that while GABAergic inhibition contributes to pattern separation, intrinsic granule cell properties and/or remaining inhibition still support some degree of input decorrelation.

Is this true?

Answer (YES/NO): YES